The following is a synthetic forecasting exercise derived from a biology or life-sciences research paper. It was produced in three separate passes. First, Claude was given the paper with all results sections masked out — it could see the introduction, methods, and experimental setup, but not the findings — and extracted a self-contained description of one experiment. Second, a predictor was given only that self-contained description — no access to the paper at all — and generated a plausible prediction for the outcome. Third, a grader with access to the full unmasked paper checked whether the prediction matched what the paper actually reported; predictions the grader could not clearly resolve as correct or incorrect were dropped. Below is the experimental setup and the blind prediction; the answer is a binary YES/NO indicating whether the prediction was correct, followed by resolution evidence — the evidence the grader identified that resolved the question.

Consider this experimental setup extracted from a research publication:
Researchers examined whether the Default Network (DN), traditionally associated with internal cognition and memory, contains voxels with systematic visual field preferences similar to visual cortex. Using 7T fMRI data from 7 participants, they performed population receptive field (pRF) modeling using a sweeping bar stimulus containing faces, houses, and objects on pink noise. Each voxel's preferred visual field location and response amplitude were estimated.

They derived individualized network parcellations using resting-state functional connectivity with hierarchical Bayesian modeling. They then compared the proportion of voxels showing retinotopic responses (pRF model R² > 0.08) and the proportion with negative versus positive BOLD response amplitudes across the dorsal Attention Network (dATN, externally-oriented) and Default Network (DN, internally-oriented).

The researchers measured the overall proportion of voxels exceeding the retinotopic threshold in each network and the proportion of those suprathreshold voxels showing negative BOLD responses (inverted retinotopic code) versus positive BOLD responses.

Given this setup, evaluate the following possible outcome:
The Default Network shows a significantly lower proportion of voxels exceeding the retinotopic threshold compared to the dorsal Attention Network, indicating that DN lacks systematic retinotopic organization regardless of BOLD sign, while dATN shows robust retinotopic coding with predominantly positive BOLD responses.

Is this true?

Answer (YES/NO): NO